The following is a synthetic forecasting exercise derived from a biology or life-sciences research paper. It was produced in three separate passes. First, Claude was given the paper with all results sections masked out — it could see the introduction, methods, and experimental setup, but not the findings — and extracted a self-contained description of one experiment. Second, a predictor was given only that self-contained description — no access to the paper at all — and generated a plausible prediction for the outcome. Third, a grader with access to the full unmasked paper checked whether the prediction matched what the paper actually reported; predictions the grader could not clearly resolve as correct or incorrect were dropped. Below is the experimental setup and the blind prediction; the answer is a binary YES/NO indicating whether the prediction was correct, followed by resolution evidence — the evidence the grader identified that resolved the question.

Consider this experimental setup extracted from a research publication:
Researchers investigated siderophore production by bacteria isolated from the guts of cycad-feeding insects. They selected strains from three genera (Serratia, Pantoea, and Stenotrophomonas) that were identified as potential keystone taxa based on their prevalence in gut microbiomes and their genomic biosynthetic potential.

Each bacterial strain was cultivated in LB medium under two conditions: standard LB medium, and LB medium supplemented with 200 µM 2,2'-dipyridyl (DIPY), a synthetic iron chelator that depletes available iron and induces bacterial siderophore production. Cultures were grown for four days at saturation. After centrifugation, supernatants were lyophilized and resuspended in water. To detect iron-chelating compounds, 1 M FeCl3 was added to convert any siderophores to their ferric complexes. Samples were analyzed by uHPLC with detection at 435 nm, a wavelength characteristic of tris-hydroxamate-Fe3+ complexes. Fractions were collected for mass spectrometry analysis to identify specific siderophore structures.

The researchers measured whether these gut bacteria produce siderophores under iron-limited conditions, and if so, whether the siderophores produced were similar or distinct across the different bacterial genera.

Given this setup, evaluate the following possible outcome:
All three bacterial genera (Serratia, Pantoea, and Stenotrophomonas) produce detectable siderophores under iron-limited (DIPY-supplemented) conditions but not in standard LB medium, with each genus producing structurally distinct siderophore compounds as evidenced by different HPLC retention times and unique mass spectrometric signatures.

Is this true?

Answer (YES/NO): NO